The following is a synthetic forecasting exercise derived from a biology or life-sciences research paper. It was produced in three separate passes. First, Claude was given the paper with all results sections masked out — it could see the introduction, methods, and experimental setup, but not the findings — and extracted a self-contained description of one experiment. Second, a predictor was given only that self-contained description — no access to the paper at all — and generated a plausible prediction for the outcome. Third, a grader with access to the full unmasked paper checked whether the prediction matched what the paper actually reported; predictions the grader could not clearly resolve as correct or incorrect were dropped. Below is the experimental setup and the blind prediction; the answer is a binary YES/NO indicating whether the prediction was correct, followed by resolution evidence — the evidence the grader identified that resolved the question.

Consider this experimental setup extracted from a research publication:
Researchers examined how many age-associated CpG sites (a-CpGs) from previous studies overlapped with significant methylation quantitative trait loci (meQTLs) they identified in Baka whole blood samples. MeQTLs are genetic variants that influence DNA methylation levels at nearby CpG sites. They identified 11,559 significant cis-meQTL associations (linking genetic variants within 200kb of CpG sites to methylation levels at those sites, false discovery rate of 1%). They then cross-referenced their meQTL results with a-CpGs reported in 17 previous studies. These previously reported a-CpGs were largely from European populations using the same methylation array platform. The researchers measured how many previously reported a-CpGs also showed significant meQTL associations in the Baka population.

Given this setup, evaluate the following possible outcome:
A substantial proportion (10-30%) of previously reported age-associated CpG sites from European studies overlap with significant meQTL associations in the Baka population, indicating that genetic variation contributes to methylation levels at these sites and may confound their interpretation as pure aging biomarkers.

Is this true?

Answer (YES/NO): NO